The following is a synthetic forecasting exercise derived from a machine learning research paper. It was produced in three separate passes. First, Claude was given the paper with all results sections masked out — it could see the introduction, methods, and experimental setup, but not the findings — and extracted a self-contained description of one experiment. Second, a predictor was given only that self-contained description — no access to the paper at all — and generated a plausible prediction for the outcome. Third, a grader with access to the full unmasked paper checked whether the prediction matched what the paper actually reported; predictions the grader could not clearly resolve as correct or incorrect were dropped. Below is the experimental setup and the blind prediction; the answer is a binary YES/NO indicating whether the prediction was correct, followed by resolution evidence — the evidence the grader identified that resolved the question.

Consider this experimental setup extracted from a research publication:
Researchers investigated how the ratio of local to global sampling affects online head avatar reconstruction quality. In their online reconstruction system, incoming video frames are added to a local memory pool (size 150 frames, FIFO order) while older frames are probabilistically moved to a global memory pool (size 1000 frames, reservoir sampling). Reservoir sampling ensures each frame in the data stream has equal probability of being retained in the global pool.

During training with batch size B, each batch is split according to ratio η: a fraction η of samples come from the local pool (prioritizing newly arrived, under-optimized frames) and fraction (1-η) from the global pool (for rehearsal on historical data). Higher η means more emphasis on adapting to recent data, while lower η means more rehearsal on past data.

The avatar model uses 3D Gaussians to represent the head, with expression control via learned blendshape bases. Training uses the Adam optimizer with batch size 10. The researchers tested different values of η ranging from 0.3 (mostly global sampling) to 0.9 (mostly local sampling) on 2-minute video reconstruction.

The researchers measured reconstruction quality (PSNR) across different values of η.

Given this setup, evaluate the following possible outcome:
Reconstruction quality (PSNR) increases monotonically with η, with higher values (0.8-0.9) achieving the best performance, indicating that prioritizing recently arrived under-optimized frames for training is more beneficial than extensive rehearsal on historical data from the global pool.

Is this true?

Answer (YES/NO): NO